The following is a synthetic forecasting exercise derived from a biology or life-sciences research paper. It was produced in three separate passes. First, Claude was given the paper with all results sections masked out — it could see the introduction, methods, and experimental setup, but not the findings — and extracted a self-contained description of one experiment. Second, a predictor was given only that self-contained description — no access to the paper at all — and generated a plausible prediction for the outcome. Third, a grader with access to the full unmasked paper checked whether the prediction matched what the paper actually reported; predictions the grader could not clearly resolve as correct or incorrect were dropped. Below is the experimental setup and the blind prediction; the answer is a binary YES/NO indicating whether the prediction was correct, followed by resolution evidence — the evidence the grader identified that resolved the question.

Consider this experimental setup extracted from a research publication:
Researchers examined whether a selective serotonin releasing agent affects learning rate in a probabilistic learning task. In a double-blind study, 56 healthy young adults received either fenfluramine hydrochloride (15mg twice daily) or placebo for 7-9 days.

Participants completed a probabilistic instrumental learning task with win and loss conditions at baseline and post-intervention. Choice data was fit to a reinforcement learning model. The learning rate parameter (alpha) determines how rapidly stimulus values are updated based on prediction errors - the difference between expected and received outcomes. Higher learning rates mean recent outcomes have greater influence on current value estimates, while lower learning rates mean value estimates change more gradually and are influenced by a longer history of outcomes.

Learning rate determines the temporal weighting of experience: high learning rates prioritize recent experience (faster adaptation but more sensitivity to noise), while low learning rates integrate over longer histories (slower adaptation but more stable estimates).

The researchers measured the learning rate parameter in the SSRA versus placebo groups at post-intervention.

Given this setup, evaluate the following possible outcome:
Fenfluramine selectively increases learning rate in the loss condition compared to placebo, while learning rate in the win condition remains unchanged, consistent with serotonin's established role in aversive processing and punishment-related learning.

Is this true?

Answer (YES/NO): NO